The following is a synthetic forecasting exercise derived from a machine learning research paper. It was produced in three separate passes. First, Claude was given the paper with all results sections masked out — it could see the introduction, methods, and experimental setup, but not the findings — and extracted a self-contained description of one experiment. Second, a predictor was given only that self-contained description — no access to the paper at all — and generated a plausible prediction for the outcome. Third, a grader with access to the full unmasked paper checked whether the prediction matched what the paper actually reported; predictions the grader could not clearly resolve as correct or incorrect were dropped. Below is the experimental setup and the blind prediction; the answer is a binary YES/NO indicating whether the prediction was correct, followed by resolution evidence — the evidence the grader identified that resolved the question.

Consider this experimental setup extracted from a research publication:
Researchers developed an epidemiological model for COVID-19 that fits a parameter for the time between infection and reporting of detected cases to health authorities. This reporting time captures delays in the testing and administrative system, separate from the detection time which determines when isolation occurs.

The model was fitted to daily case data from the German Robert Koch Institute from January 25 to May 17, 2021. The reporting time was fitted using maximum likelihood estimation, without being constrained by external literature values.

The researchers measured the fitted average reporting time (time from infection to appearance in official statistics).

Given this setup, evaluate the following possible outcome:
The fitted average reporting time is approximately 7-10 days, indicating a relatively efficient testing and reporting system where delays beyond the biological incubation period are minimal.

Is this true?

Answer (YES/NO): YES